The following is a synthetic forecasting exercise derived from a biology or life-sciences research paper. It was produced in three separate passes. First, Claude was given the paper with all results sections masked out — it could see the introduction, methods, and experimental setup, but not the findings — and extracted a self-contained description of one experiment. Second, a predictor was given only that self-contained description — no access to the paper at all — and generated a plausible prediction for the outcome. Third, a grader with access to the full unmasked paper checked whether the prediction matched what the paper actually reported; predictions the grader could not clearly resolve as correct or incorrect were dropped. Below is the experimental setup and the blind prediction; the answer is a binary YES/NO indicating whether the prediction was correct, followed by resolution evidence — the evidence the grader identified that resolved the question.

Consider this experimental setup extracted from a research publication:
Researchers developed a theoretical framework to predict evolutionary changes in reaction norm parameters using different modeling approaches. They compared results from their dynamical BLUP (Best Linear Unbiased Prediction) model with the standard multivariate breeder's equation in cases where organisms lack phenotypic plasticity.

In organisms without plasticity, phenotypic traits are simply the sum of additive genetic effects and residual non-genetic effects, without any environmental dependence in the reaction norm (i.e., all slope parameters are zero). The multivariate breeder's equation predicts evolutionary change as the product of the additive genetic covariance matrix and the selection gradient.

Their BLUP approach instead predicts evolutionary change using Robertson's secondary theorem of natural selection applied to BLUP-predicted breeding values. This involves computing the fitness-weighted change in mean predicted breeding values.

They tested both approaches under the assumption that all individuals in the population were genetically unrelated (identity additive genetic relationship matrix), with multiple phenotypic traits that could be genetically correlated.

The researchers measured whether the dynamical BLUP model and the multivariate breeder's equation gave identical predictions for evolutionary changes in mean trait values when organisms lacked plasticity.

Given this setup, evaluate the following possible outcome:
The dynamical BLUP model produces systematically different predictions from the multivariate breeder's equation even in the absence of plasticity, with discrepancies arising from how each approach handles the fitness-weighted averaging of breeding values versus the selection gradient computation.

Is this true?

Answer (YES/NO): NO